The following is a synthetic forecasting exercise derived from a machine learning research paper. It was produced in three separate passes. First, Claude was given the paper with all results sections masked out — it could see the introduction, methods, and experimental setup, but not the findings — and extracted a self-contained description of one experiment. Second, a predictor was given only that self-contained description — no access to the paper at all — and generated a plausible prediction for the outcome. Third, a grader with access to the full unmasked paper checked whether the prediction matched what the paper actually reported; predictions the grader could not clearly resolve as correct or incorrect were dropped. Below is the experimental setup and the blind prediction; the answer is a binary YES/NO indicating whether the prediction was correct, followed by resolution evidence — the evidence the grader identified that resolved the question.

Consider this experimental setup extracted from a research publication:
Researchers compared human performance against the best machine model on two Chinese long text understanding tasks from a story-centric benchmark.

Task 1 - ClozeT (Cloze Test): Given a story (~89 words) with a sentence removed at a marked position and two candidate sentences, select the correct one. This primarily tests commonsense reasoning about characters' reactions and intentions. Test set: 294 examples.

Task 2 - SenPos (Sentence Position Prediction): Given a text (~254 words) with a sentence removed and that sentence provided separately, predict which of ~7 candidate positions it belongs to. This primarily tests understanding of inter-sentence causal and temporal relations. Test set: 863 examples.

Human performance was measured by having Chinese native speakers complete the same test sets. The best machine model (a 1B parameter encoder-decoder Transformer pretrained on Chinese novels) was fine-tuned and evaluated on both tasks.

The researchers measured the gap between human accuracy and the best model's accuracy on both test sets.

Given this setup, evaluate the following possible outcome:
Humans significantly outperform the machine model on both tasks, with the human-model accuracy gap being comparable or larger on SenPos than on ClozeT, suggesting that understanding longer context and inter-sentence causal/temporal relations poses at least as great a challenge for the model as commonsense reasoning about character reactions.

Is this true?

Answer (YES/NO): YES